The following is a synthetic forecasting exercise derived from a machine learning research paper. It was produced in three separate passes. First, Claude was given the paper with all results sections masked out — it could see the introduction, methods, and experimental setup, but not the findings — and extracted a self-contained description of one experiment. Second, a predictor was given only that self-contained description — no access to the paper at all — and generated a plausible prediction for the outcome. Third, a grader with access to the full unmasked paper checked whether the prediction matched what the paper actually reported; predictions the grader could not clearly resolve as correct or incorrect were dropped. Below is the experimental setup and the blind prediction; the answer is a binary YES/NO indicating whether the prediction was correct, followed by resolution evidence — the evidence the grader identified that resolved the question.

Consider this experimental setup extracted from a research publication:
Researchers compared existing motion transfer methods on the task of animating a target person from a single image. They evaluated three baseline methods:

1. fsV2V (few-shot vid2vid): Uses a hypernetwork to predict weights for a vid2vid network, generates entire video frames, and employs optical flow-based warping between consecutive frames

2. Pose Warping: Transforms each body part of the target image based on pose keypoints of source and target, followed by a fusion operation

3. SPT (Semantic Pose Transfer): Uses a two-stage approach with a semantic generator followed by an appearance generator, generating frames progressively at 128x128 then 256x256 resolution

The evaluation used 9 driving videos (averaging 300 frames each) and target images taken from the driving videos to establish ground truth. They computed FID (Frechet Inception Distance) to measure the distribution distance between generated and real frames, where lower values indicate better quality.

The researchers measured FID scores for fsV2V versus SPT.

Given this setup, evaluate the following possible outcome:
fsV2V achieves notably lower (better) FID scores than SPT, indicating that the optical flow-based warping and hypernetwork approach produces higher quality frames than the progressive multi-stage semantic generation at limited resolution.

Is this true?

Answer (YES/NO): NO